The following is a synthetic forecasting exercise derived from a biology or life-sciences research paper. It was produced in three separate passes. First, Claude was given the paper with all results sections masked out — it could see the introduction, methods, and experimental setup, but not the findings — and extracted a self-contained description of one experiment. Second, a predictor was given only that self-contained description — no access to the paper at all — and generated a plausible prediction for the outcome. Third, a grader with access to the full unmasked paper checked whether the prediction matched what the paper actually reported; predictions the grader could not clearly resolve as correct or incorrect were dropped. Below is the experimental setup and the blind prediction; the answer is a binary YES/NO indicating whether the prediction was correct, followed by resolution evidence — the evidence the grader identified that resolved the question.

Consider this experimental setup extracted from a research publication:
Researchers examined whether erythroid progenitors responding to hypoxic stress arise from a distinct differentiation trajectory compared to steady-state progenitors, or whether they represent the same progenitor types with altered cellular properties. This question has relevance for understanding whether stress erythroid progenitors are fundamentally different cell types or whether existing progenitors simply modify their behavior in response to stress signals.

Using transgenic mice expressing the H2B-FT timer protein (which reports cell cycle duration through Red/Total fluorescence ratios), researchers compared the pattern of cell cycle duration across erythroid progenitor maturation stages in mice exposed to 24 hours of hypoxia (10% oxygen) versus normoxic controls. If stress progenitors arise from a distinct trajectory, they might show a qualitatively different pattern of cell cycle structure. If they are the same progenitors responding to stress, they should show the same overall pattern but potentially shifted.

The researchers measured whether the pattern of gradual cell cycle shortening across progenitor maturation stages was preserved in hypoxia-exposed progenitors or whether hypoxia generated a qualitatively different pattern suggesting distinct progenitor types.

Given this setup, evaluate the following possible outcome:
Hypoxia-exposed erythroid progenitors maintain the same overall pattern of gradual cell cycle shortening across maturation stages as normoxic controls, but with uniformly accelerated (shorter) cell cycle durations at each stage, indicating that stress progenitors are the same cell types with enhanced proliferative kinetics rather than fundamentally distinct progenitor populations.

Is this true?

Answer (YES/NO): YES